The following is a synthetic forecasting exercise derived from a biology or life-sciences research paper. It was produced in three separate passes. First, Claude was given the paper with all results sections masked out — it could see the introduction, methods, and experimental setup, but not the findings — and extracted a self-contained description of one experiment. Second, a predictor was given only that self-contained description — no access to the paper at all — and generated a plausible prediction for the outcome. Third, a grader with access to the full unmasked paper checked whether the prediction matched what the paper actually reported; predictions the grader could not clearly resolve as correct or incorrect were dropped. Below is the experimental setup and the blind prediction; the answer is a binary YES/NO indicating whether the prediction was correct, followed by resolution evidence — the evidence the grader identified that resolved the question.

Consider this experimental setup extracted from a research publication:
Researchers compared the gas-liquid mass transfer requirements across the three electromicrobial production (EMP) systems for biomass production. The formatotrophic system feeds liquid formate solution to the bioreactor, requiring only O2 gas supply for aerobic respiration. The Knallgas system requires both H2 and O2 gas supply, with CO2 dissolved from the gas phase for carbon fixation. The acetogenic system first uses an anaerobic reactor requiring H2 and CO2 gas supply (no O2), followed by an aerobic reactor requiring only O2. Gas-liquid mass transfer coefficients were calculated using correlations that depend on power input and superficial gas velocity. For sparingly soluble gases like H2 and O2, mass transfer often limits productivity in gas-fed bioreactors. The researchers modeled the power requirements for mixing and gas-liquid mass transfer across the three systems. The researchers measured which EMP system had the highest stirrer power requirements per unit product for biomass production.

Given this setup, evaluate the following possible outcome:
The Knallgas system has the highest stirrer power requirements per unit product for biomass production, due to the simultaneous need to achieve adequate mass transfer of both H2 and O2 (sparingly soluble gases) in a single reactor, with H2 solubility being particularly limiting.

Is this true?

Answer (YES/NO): NO